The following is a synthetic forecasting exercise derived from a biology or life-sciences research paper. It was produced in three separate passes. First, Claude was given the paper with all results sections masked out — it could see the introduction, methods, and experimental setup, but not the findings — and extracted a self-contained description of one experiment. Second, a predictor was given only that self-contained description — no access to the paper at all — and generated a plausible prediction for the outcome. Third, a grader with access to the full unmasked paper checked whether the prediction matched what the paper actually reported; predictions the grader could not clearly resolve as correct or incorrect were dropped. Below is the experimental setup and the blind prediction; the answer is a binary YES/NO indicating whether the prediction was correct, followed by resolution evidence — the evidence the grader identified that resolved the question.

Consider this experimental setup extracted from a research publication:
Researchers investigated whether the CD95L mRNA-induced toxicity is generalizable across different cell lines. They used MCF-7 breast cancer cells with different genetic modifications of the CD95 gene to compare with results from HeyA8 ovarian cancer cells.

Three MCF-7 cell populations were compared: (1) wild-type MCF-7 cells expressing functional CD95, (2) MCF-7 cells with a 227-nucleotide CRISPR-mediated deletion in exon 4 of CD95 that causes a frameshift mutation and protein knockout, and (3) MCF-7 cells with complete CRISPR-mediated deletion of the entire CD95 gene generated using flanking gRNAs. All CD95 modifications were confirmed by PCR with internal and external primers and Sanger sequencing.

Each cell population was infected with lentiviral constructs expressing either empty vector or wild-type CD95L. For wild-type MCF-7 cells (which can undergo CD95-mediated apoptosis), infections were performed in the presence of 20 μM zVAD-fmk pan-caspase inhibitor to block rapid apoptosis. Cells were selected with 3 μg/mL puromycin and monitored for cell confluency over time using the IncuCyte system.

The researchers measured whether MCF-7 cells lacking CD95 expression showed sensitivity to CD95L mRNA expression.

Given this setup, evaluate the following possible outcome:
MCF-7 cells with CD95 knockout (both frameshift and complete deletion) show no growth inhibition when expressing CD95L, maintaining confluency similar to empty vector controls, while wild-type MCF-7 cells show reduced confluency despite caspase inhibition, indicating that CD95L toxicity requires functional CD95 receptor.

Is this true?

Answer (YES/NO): NO